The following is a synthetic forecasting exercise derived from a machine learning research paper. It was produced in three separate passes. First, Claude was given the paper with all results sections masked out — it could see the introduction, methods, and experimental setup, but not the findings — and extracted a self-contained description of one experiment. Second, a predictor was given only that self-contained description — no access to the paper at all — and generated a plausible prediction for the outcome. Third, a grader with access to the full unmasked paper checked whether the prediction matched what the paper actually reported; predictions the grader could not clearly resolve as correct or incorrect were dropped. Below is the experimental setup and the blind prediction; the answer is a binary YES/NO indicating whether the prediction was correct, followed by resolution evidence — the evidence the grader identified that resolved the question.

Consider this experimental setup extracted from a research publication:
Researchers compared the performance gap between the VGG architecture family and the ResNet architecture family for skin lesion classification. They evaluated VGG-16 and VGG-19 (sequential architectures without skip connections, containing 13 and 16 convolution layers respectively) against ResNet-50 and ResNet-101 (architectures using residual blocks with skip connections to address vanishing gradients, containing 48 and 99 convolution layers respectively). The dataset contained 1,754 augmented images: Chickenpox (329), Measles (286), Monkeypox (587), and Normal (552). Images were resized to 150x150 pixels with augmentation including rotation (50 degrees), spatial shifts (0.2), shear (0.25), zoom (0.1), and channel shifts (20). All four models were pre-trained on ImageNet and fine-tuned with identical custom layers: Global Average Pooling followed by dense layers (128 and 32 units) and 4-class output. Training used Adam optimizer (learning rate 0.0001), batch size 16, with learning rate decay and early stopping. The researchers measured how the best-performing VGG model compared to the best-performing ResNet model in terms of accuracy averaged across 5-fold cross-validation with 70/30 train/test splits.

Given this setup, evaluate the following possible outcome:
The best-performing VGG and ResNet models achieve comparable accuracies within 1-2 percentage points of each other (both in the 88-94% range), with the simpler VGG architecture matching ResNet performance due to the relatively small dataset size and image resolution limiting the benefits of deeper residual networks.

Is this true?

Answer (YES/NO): NO